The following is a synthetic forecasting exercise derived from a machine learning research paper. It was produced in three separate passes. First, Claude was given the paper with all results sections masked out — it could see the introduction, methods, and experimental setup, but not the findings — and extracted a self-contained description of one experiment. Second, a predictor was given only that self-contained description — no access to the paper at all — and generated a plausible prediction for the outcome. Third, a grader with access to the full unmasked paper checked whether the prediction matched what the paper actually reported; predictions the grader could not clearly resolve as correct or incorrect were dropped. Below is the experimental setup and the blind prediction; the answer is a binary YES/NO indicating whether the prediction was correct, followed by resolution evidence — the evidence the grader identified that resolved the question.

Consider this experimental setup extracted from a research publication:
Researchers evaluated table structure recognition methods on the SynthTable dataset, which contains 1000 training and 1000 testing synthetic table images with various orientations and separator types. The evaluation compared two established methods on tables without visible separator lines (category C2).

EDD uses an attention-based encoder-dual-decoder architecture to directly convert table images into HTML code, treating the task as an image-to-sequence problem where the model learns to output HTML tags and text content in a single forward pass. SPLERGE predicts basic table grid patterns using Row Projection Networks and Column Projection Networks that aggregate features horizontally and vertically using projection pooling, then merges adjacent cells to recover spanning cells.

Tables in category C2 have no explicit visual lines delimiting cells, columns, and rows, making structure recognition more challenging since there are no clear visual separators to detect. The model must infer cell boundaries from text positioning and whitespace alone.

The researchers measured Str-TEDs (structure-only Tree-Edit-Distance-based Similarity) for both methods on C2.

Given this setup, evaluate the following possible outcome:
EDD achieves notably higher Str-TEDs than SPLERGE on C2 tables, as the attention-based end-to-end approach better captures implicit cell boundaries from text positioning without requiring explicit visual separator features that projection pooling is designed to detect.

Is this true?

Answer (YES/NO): YES